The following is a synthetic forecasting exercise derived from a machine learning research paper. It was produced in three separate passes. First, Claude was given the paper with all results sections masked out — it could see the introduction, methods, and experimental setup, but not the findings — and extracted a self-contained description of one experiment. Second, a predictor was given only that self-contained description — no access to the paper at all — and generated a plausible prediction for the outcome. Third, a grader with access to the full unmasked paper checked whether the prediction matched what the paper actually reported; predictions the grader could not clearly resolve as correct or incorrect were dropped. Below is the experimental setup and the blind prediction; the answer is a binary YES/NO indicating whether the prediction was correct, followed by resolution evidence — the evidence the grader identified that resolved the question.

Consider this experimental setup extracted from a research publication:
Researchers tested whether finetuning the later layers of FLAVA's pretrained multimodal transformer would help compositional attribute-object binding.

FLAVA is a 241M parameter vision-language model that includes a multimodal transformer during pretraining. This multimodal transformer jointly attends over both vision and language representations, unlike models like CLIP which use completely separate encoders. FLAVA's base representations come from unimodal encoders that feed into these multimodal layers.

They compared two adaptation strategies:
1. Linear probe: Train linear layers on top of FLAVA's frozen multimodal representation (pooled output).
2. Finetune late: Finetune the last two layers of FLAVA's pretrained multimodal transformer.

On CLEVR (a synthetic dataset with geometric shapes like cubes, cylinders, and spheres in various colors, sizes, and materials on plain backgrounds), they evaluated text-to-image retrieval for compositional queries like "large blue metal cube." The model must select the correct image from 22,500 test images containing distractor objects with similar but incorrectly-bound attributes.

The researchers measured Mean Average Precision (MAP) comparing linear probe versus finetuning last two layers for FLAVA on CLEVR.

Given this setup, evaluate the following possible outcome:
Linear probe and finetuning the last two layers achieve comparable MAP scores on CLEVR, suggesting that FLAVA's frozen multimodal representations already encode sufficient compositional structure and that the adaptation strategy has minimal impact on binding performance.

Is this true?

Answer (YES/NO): NO